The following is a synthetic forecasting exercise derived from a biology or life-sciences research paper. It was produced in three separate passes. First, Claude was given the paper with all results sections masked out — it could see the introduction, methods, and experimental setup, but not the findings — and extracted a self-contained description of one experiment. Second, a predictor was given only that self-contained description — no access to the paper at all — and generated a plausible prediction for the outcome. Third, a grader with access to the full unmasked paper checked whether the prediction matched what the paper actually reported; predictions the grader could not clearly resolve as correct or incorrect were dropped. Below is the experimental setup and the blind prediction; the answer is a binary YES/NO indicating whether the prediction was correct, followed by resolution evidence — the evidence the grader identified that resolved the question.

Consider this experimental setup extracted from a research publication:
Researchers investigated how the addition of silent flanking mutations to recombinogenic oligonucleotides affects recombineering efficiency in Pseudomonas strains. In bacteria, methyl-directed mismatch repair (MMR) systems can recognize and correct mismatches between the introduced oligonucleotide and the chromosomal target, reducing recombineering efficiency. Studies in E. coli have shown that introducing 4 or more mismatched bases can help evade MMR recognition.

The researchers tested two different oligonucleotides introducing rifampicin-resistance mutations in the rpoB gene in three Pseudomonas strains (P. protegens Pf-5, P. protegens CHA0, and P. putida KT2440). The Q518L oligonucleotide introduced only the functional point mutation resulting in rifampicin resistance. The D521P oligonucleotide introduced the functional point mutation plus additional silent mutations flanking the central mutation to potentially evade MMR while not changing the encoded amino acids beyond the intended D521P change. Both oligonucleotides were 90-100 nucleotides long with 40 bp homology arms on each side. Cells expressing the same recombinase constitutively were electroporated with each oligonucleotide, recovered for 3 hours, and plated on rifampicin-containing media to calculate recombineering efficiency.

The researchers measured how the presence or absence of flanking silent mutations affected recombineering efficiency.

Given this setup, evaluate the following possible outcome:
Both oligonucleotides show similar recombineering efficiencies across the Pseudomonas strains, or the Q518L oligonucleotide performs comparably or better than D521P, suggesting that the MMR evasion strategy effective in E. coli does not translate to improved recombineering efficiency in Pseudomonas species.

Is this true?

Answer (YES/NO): NO